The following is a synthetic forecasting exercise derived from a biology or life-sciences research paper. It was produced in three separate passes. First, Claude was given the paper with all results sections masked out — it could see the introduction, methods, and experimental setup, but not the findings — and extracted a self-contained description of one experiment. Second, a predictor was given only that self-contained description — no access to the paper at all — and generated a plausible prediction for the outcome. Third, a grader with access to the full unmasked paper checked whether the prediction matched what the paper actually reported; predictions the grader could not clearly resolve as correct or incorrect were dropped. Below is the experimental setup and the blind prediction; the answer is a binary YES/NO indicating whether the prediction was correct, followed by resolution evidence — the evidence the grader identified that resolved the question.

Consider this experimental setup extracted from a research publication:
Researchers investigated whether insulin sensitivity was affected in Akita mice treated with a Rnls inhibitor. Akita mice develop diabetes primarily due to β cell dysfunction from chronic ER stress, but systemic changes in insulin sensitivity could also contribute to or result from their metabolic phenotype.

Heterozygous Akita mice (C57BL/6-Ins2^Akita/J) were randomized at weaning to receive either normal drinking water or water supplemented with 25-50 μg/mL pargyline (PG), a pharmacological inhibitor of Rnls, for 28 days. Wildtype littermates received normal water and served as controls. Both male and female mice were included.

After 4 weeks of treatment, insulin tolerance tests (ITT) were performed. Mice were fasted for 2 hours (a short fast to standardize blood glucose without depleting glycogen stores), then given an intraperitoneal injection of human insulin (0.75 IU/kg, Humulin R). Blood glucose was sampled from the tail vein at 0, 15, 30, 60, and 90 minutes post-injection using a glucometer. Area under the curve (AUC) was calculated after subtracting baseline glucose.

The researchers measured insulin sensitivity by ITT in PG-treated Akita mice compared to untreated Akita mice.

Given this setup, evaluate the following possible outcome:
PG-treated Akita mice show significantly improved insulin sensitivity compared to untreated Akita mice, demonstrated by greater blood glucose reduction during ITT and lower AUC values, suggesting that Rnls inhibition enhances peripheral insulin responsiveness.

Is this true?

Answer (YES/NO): NO